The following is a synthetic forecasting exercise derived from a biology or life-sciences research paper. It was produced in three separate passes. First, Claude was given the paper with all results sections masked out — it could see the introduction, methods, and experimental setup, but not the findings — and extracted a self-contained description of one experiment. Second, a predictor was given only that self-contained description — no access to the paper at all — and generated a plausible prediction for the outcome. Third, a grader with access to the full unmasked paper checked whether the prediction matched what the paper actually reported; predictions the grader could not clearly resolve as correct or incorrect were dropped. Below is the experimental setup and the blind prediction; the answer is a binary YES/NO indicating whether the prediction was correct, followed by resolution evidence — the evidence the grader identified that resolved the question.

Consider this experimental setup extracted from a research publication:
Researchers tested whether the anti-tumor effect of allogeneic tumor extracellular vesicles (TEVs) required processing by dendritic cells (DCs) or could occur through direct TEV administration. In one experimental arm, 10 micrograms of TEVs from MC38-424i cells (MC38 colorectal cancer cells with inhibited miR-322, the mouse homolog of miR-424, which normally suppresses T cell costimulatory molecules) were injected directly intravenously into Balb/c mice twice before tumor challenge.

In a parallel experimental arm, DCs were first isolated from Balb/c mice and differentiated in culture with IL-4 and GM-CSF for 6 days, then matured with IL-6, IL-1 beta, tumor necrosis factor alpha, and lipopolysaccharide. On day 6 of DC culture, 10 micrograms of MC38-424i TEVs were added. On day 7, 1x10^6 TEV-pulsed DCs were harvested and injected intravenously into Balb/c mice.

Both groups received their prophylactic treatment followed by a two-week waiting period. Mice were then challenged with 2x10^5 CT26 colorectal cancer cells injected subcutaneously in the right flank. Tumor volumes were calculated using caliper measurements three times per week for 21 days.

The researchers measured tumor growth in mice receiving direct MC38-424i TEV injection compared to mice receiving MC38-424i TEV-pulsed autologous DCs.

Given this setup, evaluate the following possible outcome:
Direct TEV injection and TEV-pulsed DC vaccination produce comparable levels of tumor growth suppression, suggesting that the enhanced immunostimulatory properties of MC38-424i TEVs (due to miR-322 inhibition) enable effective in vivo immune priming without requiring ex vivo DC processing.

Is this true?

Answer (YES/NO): NO